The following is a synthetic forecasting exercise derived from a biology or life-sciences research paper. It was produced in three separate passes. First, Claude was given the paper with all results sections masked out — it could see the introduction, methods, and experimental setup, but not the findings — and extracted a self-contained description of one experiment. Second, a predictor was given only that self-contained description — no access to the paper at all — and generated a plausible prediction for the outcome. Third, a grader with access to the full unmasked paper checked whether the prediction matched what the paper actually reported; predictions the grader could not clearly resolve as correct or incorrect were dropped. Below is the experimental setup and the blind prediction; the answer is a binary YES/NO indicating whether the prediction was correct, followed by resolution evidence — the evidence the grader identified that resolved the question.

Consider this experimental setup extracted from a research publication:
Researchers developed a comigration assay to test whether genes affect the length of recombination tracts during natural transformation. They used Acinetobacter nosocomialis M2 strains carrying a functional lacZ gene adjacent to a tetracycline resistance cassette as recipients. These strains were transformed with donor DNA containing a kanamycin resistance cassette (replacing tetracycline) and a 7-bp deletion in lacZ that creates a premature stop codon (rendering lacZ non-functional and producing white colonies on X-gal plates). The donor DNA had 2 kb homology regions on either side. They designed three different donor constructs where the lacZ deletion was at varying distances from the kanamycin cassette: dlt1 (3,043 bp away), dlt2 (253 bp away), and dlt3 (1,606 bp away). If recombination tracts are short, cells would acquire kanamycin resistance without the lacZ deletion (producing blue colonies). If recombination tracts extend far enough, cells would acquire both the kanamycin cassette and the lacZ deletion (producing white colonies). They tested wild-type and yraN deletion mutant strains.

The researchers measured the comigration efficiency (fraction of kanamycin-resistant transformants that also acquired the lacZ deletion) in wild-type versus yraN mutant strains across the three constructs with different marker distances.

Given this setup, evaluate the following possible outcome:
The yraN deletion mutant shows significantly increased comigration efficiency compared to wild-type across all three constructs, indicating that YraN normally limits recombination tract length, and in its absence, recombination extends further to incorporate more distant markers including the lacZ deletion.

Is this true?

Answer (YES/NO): NO